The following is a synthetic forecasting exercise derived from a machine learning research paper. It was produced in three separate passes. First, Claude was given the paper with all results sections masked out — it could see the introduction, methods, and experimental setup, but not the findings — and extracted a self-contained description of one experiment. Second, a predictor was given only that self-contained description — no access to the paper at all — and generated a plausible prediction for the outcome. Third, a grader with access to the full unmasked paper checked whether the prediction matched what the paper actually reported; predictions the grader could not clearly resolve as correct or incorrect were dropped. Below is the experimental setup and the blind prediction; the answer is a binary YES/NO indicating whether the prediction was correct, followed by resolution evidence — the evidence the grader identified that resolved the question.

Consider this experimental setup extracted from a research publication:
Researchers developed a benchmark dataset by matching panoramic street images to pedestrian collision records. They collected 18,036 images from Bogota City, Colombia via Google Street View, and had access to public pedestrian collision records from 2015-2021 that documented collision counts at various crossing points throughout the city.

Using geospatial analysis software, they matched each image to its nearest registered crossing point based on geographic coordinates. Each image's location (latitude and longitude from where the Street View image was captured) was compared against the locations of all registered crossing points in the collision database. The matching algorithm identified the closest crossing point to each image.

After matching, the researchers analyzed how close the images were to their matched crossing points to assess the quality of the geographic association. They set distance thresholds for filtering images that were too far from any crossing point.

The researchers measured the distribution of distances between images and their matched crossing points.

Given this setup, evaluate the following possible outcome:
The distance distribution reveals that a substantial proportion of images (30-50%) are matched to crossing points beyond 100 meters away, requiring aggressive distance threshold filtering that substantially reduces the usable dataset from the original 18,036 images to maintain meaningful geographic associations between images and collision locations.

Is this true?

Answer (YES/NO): NO